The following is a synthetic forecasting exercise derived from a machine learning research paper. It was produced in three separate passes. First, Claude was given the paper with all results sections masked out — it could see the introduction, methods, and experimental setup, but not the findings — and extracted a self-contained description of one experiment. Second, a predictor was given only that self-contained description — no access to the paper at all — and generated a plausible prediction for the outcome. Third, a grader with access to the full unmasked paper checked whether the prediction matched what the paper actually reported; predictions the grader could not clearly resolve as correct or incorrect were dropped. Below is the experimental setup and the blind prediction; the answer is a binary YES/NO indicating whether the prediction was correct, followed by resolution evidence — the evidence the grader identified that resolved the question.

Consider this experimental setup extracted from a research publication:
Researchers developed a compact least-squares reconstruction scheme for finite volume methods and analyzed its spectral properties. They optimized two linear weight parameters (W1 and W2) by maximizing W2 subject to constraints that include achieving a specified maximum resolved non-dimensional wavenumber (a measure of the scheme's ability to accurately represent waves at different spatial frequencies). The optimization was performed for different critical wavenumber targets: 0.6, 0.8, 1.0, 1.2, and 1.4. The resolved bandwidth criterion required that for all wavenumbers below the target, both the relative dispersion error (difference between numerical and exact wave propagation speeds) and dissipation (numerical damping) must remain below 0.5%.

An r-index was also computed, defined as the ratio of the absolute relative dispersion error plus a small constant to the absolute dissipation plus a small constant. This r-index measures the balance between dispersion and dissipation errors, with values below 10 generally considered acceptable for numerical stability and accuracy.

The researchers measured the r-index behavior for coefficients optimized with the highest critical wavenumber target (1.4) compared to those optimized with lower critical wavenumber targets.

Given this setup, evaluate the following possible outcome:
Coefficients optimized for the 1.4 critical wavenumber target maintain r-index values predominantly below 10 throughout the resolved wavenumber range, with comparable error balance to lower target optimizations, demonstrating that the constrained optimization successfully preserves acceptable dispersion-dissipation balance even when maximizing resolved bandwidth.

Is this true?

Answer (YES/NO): NO